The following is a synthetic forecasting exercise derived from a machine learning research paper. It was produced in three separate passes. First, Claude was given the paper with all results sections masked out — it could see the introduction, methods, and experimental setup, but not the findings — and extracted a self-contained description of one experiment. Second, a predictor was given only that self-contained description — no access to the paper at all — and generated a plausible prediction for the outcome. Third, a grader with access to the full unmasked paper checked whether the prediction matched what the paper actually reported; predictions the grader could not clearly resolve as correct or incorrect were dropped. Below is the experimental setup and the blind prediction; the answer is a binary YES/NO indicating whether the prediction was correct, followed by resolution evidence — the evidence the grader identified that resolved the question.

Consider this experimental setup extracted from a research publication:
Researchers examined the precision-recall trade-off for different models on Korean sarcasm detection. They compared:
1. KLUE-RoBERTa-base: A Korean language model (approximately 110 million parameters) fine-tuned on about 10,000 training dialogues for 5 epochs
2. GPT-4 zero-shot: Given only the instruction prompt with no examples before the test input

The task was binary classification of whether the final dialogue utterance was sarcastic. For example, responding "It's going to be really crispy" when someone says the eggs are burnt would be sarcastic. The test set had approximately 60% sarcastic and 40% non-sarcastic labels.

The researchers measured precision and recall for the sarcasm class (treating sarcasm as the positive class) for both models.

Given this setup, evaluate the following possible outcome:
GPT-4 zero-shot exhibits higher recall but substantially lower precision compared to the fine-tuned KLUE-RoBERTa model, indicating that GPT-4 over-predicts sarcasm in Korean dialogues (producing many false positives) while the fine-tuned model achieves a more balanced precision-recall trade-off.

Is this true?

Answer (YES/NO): NO